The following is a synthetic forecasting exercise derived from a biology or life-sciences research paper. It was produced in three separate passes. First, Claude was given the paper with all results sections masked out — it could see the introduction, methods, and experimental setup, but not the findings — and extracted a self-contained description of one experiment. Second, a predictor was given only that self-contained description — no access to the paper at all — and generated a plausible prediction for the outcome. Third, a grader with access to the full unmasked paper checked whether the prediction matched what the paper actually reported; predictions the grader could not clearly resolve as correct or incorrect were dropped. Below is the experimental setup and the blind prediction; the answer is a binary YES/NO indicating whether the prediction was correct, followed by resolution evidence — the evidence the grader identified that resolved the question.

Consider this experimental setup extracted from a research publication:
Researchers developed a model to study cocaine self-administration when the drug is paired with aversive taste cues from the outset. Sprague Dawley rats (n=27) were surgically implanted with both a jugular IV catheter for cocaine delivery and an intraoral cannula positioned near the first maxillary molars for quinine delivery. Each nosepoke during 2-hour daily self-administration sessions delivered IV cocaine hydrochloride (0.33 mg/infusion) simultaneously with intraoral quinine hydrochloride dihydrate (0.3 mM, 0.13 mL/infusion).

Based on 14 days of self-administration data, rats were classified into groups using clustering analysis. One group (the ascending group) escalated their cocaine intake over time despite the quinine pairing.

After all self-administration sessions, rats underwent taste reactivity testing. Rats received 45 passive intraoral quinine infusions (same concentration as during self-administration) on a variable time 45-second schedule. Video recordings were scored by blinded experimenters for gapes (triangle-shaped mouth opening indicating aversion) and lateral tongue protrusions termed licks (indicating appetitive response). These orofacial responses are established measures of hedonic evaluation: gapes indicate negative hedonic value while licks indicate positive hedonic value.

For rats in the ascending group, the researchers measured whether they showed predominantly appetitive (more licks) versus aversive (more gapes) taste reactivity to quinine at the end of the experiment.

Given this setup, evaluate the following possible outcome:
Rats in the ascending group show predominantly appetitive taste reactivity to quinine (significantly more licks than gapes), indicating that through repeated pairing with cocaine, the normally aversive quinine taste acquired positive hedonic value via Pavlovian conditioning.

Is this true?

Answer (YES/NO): NO